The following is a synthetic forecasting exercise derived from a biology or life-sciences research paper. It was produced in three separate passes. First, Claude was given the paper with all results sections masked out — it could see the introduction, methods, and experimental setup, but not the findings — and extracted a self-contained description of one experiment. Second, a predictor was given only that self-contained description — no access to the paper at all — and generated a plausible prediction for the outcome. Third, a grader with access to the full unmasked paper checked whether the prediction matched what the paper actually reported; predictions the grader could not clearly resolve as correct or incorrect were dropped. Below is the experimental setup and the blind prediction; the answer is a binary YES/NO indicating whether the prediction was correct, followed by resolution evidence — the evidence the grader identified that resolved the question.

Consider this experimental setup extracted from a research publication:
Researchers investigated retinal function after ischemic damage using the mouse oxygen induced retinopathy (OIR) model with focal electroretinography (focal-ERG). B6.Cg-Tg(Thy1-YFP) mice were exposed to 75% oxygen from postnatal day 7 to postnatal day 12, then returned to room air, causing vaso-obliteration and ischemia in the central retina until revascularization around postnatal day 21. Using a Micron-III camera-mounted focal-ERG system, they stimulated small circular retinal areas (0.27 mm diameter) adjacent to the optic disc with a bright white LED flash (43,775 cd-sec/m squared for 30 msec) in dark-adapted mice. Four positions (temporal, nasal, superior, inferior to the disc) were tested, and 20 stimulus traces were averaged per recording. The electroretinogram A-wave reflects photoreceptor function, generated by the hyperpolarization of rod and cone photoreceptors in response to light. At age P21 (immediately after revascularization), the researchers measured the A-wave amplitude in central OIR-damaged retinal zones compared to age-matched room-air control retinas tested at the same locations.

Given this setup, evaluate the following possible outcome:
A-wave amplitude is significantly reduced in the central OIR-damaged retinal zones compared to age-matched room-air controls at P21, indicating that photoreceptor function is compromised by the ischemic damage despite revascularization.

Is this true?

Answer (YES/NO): NO